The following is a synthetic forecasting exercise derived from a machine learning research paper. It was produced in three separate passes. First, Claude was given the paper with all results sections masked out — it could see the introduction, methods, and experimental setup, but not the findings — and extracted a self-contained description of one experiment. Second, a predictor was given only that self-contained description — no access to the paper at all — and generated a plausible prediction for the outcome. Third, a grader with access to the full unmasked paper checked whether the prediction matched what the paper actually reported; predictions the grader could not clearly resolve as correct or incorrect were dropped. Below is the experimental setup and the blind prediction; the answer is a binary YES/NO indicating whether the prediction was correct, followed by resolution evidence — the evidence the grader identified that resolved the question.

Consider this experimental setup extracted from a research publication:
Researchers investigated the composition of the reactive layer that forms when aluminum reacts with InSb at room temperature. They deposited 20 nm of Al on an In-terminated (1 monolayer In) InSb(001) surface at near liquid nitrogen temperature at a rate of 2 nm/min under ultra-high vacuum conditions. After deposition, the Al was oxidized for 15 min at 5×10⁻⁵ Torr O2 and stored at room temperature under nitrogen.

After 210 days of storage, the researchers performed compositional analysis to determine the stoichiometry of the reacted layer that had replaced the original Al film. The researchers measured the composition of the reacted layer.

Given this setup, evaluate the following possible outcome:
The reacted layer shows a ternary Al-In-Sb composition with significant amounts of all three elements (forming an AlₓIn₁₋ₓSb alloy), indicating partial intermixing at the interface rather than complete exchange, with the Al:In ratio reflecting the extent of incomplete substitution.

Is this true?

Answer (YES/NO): YES